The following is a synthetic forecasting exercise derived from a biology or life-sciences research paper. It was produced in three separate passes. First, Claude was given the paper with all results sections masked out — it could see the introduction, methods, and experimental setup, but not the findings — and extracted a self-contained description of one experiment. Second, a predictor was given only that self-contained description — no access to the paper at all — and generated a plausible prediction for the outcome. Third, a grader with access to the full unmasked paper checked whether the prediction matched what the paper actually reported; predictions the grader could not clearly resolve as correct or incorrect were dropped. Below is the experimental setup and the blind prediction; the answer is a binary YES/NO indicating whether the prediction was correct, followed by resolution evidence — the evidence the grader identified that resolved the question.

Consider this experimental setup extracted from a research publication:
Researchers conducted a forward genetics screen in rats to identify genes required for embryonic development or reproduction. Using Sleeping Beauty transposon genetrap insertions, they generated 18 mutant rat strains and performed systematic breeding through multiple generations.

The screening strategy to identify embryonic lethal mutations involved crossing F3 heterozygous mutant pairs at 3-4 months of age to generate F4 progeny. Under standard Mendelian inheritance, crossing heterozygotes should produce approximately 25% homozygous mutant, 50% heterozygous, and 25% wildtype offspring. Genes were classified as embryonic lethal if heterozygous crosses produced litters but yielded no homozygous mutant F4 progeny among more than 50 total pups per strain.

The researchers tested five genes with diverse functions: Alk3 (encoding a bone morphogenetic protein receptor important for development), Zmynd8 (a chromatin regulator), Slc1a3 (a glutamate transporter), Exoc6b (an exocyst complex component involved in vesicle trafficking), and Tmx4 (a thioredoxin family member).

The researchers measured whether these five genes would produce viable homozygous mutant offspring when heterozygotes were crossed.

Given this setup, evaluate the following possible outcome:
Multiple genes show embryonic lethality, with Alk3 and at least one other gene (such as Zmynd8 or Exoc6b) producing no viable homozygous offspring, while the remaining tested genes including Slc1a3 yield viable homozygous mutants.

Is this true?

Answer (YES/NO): NO